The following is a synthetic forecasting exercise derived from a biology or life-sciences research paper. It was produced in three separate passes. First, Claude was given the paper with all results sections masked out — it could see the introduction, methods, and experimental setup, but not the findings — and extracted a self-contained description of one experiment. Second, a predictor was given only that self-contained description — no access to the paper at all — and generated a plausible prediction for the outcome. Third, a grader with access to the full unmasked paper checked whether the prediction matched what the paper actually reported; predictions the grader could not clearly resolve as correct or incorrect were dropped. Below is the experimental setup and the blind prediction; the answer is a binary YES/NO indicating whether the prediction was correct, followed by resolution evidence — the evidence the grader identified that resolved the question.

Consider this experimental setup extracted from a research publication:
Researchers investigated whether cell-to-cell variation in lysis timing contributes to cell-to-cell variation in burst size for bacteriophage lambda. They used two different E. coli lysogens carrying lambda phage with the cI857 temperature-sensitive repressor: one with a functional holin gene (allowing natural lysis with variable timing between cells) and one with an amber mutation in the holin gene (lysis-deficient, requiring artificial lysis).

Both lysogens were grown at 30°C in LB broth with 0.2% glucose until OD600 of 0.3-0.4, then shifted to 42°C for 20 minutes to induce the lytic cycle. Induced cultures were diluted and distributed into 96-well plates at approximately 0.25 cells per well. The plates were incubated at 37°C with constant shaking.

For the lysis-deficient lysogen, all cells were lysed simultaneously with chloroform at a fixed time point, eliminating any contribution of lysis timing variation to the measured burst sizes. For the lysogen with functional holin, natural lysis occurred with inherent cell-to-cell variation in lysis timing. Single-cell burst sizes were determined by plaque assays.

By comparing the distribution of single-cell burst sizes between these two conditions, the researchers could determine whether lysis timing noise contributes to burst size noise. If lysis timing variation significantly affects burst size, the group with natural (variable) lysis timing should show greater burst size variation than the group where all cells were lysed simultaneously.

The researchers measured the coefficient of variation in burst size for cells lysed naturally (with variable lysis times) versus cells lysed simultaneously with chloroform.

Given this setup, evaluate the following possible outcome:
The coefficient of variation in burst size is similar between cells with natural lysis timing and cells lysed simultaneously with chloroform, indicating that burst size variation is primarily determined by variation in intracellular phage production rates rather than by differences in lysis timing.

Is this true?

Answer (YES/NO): YES